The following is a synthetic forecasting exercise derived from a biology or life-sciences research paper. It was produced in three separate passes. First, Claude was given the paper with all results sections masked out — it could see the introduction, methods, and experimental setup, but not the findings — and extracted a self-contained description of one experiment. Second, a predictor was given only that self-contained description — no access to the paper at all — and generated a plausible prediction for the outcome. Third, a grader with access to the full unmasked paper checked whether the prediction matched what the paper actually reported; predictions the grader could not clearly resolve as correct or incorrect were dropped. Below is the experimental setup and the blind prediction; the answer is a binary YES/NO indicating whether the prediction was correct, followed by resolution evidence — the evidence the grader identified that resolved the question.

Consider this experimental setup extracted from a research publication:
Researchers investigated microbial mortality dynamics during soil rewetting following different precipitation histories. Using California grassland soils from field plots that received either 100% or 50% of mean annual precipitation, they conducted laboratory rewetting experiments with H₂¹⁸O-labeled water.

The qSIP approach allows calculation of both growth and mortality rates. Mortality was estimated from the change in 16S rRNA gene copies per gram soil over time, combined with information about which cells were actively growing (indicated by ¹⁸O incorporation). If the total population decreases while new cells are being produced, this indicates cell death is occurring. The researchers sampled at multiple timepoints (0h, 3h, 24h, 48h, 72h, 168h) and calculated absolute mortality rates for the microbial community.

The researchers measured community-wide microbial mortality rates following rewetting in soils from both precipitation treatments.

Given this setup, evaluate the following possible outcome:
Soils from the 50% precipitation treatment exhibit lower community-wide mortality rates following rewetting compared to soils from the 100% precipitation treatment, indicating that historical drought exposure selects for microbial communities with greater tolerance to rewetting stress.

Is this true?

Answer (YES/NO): NO